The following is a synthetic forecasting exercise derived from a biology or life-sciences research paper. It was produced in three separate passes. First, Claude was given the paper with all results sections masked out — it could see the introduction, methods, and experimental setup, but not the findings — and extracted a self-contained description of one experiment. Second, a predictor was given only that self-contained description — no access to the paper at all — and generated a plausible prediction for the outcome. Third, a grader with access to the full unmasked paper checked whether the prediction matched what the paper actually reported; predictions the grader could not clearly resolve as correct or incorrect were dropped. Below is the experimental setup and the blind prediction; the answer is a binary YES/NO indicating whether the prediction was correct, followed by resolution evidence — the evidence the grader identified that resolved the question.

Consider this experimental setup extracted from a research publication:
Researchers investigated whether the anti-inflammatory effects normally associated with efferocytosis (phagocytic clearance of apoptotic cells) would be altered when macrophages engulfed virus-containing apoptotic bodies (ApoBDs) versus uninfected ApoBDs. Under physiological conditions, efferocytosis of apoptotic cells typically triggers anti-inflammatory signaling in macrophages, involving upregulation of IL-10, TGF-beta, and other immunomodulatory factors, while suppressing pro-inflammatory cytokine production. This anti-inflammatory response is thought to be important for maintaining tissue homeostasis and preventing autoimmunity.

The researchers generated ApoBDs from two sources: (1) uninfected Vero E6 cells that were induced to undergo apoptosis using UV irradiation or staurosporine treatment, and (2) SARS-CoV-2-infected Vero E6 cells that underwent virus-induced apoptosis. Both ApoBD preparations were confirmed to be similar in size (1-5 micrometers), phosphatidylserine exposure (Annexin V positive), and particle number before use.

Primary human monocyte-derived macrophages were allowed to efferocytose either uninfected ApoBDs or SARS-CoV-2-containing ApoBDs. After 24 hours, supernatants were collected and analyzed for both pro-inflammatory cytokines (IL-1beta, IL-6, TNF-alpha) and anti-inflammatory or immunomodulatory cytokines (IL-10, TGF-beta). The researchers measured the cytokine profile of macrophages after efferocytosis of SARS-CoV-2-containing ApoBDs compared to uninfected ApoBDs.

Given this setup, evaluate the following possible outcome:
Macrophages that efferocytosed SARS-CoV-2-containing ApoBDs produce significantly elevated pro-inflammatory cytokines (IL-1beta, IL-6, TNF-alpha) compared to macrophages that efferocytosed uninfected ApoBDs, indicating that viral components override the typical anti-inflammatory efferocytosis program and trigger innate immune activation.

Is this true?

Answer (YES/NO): YES